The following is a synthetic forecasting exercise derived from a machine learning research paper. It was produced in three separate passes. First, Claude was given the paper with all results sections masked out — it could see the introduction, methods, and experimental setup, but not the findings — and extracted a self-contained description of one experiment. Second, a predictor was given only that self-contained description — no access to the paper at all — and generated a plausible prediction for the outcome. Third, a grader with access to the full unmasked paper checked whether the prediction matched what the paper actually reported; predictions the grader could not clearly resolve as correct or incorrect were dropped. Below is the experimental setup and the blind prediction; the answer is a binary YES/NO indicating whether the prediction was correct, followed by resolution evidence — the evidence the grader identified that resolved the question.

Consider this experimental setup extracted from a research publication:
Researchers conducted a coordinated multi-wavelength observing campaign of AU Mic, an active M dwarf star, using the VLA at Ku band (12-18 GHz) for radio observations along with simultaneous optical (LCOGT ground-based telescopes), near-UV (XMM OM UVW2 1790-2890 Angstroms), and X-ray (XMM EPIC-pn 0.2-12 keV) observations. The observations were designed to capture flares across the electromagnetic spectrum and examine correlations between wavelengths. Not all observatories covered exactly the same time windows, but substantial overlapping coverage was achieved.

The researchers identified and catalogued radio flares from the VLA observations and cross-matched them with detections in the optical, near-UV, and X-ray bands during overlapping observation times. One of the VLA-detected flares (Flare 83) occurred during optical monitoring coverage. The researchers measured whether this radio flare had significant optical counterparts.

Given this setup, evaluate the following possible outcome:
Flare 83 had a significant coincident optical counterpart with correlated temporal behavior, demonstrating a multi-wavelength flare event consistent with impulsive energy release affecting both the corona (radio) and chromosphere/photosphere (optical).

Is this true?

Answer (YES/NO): NO